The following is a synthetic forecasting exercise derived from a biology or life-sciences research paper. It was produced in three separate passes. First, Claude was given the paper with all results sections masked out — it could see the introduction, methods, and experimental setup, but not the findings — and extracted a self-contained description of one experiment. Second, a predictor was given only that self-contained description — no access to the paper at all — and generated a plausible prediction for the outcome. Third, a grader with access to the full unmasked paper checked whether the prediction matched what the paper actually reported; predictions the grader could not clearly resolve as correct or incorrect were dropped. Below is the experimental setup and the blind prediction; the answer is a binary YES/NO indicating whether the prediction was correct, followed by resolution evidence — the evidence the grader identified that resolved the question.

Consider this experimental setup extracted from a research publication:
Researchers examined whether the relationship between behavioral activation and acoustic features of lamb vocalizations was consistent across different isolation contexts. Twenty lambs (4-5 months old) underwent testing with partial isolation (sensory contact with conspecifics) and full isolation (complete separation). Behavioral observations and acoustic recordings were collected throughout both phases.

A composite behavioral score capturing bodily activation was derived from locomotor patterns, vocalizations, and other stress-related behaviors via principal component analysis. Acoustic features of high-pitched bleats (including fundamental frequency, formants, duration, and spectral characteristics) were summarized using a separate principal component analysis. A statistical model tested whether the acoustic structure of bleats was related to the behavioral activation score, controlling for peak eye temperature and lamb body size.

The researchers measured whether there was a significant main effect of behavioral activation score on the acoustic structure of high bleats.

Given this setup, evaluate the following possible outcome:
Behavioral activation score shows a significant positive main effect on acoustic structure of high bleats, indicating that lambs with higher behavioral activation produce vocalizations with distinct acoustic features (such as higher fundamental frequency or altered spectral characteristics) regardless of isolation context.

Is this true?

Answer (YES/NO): YES